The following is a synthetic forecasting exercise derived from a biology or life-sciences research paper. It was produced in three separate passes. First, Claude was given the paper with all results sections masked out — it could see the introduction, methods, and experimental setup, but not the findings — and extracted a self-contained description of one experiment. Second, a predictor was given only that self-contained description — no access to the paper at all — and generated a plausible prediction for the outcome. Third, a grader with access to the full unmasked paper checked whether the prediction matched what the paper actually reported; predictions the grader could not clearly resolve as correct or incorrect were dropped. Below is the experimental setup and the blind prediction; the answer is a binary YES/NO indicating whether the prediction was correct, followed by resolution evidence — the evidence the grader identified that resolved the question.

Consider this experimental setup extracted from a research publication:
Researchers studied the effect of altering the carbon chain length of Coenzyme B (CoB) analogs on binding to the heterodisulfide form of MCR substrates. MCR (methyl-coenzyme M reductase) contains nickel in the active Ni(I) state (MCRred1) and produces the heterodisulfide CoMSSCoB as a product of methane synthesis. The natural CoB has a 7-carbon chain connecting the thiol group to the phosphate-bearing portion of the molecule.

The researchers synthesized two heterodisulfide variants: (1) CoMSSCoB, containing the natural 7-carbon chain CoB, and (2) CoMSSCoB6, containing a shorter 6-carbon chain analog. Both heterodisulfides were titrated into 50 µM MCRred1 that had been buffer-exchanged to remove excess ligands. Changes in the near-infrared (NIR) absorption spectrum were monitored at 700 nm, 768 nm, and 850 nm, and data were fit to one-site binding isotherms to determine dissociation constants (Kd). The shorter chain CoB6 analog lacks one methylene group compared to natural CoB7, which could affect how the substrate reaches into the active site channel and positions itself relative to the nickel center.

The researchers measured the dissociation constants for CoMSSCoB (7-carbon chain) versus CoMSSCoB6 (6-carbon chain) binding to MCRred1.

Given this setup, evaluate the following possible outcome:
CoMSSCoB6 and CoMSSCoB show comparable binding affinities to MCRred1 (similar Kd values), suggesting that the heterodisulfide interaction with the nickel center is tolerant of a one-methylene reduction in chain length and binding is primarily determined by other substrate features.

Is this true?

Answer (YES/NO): NO